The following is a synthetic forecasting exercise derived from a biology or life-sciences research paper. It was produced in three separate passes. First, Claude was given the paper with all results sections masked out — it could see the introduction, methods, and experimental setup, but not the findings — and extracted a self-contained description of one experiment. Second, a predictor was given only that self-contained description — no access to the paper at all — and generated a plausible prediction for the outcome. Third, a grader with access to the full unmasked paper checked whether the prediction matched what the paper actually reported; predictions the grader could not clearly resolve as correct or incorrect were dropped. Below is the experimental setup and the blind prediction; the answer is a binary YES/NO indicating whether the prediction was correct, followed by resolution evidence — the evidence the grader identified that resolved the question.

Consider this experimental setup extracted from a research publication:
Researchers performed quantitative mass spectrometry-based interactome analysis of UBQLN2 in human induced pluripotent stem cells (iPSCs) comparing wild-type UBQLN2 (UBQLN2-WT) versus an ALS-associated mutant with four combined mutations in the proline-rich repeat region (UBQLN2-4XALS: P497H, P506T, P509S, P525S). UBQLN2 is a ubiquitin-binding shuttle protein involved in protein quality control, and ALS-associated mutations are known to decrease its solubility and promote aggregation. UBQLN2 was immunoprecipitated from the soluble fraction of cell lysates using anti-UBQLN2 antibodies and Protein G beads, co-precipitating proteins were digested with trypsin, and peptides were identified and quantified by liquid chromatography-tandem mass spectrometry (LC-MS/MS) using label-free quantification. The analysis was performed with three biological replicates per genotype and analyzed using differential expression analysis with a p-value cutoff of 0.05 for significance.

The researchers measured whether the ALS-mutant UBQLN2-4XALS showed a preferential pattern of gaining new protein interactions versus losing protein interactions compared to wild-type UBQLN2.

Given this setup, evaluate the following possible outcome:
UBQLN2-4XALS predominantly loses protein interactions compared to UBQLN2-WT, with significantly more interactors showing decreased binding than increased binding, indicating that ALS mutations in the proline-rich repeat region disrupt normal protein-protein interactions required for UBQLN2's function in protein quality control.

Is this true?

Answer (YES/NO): NO